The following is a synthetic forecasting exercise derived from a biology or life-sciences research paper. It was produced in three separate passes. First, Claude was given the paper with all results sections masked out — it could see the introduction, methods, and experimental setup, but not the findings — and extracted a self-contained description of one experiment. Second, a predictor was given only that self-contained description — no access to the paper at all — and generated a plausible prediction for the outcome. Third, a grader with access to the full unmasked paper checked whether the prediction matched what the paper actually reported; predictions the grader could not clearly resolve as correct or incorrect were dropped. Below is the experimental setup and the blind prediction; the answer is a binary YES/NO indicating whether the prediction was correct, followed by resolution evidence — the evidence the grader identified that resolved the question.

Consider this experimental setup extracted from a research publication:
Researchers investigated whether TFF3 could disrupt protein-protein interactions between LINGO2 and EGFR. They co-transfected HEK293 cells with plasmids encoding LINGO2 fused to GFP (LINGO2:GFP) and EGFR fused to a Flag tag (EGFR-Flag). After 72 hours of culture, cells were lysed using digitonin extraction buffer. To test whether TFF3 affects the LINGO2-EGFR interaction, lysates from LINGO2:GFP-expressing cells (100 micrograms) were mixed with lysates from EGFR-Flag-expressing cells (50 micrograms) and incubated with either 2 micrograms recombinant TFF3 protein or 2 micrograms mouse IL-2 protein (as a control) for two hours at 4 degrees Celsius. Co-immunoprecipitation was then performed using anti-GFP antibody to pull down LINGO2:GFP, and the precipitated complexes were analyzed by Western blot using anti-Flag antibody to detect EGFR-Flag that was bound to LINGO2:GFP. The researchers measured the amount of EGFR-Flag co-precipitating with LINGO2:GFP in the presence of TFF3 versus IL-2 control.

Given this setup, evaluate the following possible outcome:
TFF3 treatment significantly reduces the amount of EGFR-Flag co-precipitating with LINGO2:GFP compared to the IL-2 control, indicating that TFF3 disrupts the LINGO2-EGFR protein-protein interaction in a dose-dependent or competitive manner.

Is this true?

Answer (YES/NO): YES